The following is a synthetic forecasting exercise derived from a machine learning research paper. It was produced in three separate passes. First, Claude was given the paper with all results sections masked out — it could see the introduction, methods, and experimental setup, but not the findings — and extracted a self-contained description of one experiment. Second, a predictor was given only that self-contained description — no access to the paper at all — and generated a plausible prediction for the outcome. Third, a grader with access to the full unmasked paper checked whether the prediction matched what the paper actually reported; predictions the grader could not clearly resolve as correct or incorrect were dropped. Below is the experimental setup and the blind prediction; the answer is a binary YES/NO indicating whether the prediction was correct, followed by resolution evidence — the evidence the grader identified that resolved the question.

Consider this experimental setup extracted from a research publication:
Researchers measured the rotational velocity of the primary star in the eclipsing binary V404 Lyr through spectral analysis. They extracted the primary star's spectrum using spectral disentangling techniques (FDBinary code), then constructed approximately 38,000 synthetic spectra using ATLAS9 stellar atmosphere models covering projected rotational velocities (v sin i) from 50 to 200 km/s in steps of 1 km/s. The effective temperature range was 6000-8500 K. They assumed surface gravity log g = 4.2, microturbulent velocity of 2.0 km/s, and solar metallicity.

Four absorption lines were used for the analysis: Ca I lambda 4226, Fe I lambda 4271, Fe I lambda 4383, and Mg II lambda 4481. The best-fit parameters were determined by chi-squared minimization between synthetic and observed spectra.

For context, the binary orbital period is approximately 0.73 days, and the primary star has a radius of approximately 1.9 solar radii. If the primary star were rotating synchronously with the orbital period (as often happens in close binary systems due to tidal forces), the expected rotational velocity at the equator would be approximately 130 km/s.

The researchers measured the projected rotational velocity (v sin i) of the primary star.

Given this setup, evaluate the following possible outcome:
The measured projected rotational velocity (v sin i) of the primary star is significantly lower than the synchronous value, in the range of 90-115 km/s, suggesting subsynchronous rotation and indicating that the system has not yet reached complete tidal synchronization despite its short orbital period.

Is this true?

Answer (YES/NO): NO